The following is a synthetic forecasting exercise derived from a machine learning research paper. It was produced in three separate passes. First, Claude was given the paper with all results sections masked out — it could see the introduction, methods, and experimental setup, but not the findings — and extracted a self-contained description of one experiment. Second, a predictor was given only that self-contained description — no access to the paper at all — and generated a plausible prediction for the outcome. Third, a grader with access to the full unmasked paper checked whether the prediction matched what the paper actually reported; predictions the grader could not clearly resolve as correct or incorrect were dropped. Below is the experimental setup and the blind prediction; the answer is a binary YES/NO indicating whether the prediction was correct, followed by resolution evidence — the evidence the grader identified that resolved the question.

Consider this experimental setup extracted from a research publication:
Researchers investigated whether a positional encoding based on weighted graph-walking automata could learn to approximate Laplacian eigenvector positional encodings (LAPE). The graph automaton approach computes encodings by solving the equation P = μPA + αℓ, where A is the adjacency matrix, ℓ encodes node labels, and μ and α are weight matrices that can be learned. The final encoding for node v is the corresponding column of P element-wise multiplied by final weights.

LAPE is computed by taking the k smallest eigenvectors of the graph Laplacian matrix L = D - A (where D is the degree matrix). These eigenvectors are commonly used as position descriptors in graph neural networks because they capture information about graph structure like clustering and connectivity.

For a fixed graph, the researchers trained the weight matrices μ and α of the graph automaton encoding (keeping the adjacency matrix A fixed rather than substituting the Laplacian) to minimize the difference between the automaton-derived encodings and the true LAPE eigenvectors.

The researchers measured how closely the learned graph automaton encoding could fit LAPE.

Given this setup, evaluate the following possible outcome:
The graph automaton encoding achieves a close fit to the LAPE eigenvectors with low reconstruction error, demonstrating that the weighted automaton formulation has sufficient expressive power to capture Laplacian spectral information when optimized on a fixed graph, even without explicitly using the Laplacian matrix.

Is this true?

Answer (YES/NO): YES